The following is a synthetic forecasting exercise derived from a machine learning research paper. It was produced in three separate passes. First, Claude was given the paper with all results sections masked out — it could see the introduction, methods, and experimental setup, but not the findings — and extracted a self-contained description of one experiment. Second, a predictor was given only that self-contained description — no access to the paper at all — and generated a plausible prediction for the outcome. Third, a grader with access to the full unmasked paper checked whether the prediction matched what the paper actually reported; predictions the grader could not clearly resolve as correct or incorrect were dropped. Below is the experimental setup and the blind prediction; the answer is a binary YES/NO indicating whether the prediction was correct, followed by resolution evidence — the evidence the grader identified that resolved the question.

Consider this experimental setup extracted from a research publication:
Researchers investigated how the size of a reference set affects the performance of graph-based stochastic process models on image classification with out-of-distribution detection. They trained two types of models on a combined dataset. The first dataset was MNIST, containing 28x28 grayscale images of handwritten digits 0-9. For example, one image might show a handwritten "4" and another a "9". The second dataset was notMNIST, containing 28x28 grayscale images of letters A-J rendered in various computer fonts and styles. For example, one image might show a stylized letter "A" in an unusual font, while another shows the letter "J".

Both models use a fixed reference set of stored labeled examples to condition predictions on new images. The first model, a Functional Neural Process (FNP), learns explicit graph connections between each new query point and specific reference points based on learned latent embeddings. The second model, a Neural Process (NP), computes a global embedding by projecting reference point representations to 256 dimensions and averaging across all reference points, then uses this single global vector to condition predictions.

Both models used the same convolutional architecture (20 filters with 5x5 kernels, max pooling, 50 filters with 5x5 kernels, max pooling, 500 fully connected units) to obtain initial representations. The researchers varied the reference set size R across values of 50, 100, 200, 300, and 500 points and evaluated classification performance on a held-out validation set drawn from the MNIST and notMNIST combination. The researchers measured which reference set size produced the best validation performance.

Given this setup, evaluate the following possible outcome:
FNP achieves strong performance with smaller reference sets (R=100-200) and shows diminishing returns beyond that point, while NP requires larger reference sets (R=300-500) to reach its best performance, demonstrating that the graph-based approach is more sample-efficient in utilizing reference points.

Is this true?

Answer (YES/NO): NO